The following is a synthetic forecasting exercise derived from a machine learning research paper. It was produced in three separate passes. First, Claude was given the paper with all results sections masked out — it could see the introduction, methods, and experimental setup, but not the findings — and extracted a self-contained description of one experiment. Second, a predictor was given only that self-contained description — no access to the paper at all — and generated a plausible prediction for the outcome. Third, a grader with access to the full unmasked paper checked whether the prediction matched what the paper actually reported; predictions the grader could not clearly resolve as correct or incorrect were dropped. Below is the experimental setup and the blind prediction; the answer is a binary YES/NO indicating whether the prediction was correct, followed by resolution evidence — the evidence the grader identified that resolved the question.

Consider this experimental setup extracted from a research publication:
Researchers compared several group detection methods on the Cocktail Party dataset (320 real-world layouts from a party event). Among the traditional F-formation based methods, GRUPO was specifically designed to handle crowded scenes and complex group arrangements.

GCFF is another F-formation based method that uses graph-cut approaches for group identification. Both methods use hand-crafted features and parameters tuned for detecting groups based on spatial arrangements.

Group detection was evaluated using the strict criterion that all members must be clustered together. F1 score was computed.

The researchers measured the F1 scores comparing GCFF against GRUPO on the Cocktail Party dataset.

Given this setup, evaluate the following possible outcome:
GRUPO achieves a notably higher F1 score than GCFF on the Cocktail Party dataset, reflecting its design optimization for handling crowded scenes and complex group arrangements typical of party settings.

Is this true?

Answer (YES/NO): NO